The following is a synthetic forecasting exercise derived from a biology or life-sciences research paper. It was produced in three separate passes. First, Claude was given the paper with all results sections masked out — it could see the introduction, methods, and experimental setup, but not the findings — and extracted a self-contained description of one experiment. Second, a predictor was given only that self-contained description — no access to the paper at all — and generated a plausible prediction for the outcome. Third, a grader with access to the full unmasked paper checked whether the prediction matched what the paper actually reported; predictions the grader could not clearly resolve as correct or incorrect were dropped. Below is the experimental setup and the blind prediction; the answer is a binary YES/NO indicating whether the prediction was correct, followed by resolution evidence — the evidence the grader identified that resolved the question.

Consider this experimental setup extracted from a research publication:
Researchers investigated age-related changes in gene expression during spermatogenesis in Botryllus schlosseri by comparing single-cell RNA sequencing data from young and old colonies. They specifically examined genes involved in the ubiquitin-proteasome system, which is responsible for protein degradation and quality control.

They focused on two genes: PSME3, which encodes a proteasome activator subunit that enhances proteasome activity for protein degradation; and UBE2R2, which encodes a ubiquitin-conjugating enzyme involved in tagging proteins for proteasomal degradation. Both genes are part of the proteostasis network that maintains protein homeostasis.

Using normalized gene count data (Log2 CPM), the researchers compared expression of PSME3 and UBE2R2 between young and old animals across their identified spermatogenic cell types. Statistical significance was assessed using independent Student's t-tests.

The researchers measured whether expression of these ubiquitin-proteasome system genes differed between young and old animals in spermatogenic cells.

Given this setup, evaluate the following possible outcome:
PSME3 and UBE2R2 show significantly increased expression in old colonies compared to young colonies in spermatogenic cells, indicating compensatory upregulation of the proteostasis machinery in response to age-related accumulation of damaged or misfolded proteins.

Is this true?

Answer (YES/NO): YES